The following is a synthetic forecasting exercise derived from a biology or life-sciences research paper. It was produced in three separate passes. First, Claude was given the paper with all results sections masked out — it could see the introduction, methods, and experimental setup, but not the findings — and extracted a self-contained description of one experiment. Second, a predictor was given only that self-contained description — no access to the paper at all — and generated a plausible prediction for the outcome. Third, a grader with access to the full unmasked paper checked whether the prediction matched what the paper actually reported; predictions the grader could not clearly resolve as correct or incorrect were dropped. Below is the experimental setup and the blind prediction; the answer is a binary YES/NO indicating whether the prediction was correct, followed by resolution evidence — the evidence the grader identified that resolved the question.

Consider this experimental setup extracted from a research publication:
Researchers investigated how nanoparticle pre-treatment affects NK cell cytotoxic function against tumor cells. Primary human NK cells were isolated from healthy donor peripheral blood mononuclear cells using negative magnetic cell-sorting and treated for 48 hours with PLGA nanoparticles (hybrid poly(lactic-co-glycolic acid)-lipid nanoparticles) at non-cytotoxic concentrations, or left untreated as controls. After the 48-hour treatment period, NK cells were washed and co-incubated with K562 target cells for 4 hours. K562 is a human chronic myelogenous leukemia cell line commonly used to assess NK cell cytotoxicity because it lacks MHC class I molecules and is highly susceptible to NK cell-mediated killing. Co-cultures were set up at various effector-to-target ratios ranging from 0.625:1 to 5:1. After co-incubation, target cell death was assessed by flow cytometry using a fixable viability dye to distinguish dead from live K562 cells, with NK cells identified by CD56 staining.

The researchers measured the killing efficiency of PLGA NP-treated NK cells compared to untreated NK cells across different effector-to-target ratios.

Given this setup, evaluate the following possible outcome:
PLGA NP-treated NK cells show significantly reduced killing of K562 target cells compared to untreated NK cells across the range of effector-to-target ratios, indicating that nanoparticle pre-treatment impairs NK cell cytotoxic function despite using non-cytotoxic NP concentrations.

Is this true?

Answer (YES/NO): NO